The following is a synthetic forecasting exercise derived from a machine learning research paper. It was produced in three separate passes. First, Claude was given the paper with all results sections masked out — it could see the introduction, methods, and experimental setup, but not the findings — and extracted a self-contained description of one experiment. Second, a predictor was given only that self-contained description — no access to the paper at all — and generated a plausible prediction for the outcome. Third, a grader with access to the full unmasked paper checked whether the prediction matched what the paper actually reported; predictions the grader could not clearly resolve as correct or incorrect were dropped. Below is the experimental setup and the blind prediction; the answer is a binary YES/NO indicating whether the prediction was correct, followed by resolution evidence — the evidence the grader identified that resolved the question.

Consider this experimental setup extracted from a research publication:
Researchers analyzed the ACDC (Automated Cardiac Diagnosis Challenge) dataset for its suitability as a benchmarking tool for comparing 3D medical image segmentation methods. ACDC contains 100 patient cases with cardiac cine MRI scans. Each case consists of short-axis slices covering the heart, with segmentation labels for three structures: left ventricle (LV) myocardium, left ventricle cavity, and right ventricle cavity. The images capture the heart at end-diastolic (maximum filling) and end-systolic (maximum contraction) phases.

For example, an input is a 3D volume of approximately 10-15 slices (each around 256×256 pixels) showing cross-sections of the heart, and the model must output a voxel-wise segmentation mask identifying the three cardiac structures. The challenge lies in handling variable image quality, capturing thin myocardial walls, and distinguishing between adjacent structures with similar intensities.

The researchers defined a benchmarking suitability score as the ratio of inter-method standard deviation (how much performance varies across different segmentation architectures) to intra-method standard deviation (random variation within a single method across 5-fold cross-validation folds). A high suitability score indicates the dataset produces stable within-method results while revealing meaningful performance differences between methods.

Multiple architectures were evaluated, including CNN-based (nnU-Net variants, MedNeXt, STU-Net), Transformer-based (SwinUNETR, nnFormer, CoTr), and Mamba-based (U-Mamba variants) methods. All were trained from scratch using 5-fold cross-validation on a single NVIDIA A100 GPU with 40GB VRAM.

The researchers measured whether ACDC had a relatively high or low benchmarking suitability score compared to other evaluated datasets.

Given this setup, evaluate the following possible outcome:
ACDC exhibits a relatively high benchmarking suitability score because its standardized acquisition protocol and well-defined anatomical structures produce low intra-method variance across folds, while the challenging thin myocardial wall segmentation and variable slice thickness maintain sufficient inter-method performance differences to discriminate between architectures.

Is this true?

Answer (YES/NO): YES